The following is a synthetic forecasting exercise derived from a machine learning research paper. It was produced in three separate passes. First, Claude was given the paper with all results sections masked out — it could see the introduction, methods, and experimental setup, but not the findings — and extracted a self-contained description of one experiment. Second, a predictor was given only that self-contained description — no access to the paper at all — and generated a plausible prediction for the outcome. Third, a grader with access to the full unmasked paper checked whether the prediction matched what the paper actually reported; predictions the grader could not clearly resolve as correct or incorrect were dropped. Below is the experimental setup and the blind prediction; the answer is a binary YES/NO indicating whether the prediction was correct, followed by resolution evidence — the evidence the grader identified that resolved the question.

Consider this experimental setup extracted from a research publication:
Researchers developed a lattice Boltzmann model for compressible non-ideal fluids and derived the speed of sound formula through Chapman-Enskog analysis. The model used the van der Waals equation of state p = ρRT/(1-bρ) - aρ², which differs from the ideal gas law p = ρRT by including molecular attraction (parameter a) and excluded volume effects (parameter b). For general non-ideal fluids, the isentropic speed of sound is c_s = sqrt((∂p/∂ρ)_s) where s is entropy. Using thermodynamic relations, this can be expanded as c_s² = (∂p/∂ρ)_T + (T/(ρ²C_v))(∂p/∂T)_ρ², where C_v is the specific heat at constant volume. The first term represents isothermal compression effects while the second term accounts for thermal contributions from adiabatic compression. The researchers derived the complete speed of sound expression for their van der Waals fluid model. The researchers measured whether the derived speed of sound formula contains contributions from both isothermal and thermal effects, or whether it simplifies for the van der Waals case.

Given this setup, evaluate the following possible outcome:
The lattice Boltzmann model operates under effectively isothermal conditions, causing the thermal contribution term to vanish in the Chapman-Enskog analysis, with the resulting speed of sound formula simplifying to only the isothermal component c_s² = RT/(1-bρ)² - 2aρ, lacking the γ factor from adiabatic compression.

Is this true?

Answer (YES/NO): NO